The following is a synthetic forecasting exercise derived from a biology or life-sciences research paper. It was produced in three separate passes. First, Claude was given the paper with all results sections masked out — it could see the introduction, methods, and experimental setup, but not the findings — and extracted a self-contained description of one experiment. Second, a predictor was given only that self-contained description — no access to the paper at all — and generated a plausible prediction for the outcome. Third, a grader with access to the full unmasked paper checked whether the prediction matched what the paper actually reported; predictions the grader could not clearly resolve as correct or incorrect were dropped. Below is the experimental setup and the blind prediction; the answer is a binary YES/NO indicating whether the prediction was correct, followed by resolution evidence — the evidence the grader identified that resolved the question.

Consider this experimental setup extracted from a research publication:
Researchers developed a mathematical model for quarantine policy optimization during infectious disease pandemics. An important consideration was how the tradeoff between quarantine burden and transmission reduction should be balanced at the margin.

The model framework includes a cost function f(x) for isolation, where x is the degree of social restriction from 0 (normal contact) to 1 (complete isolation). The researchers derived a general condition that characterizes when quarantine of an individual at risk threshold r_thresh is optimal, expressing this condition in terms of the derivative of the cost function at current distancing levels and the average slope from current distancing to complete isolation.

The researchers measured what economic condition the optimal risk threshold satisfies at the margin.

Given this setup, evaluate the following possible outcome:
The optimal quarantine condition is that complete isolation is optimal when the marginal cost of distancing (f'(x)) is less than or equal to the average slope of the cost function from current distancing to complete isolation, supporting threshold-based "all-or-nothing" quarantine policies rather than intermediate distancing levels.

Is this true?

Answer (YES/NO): NO